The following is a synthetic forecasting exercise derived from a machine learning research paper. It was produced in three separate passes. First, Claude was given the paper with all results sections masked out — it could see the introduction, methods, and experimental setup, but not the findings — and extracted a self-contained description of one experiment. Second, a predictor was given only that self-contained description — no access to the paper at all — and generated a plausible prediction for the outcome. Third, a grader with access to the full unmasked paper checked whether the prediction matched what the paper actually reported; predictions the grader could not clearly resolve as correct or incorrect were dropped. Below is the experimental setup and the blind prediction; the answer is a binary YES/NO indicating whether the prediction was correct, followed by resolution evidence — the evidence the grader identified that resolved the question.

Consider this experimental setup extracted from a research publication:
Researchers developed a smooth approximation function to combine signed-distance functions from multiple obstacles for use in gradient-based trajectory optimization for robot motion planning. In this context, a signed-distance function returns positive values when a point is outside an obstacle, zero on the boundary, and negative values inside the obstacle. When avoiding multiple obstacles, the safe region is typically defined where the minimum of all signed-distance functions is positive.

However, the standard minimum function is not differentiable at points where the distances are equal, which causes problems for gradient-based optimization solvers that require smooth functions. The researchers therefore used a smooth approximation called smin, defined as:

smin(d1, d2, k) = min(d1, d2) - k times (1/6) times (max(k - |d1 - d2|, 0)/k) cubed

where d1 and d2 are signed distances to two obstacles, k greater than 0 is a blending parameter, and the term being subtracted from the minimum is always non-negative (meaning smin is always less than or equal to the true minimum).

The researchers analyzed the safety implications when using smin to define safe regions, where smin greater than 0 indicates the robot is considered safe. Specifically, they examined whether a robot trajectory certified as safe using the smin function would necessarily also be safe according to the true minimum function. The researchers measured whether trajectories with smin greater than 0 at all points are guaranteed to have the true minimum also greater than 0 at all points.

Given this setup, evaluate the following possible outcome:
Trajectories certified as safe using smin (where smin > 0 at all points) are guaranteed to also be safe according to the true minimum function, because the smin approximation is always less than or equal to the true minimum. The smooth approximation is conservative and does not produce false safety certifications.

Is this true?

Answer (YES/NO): YES